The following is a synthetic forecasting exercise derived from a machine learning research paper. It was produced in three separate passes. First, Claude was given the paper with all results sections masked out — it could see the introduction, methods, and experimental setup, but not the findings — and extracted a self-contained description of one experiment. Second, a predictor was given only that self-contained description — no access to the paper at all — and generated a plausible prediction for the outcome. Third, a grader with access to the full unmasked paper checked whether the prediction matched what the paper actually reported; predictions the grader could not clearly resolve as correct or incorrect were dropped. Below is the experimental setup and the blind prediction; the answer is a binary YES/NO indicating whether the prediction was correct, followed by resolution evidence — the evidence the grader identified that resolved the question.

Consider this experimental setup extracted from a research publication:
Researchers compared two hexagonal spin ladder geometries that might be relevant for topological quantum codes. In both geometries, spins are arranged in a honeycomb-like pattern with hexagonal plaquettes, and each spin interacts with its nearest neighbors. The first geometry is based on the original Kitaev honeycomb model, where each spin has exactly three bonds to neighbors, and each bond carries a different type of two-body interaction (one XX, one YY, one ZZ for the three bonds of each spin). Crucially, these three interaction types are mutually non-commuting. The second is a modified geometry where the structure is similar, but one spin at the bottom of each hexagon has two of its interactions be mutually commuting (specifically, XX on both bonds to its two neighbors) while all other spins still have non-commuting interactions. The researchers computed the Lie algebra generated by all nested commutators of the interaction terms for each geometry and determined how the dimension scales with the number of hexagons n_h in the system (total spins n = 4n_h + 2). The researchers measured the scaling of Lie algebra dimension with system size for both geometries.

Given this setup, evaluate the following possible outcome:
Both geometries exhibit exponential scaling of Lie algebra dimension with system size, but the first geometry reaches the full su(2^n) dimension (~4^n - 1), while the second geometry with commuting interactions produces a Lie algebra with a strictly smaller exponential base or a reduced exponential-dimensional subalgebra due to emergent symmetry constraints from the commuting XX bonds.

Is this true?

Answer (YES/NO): NO